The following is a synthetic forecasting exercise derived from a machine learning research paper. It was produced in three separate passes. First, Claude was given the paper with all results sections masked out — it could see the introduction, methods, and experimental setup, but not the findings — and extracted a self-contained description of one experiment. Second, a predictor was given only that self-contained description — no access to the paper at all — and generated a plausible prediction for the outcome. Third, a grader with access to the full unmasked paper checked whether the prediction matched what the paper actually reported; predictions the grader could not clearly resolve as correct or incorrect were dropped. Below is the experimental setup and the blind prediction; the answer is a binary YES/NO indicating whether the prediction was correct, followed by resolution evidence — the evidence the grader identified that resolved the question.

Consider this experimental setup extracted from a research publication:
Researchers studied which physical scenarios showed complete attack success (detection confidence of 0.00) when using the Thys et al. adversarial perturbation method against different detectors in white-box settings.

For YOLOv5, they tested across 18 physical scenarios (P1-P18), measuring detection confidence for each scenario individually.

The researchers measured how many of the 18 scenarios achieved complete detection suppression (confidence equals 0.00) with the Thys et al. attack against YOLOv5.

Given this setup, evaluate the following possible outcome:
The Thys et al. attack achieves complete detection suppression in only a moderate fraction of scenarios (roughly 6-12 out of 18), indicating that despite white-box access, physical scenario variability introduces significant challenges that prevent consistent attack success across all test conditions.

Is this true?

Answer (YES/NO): NO